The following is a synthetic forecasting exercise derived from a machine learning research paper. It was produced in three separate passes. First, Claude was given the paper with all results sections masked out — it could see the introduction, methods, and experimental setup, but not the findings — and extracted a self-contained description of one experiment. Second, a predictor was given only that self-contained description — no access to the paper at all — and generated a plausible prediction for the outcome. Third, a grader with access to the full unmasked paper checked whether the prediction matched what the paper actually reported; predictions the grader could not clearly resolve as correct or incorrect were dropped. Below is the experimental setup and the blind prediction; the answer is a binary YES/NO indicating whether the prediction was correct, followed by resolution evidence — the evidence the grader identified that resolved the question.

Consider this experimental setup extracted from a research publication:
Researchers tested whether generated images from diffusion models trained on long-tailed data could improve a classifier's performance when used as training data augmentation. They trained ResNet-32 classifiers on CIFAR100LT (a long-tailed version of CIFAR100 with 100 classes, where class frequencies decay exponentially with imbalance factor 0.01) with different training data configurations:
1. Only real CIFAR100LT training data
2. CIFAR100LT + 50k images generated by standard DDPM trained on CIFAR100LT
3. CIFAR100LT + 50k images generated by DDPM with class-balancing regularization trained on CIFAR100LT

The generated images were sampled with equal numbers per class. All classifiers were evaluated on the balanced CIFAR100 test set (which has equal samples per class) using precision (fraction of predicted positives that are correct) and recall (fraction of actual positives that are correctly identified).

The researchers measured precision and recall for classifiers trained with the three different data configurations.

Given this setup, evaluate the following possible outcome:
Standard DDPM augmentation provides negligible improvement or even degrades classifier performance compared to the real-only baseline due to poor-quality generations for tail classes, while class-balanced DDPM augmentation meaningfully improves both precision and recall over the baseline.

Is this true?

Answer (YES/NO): NO